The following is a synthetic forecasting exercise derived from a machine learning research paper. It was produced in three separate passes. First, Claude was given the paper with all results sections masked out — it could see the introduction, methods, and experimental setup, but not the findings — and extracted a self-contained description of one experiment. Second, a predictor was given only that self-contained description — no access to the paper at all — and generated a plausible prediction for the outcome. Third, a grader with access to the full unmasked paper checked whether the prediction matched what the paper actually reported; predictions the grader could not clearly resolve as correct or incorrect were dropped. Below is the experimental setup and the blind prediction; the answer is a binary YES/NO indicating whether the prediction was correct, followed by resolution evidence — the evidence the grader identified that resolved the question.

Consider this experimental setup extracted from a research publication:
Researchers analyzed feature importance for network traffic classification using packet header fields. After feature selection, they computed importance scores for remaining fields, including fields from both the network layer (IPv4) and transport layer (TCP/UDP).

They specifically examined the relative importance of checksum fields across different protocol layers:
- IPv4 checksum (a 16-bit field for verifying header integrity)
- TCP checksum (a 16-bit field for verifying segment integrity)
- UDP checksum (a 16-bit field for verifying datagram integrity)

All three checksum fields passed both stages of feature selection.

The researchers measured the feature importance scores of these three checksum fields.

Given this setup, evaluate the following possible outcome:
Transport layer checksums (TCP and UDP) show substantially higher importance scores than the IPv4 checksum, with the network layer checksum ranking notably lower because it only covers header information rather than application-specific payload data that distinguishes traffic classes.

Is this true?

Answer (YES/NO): NO